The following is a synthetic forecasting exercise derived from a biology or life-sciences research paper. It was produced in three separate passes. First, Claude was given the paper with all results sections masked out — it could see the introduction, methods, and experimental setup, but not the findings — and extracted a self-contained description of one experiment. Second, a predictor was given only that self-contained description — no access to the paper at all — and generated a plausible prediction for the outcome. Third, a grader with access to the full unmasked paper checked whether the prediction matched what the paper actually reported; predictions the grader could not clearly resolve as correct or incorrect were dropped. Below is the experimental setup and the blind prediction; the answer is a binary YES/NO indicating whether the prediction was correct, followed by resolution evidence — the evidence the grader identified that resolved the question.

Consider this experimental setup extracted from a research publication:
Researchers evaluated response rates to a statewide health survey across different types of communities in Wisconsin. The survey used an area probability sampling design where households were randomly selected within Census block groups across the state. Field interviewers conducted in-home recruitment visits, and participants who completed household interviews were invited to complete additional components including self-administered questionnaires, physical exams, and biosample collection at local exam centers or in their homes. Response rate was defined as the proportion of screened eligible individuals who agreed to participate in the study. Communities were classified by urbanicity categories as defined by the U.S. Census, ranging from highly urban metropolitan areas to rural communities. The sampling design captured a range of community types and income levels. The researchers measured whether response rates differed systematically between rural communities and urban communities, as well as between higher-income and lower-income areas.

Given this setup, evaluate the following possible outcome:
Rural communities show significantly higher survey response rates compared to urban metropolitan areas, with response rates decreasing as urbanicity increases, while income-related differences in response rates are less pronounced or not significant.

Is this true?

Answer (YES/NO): NO